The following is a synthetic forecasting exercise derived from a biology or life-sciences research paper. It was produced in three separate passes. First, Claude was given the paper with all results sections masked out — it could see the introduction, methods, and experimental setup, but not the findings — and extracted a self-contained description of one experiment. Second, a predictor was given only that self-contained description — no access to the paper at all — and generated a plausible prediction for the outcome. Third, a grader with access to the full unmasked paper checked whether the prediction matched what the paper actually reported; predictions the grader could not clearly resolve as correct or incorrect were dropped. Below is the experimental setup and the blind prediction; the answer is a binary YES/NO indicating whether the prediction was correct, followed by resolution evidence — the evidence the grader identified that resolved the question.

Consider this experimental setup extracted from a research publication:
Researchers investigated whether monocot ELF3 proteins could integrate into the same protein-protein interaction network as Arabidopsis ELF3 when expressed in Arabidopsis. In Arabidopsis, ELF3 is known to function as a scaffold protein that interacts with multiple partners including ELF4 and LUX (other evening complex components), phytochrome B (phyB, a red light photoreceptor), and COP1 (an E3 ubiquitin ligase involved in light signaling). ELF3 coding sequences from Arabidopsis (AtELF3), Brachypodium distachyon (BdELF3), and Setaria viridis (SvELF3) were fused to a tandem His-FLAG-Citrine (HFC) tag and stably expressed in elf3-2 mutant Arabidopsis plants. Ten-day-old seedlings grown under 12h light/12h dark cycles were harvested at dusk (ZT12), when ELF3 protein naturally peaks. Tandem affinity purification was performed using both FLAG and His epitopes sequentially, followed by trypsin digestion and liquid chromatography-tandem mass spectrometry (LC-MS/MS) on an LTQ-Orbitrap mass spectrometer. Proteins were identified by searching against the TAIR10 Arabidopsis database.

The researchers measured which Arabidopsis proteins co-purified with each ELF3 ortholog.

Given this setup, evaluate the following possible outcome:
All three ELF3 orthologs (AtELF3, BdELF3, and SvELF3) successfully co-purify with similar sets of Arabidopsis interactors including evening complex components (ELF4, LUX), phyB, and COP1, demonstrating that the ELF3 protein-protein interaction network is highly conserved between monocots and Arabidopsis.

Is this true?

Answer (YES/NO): YES